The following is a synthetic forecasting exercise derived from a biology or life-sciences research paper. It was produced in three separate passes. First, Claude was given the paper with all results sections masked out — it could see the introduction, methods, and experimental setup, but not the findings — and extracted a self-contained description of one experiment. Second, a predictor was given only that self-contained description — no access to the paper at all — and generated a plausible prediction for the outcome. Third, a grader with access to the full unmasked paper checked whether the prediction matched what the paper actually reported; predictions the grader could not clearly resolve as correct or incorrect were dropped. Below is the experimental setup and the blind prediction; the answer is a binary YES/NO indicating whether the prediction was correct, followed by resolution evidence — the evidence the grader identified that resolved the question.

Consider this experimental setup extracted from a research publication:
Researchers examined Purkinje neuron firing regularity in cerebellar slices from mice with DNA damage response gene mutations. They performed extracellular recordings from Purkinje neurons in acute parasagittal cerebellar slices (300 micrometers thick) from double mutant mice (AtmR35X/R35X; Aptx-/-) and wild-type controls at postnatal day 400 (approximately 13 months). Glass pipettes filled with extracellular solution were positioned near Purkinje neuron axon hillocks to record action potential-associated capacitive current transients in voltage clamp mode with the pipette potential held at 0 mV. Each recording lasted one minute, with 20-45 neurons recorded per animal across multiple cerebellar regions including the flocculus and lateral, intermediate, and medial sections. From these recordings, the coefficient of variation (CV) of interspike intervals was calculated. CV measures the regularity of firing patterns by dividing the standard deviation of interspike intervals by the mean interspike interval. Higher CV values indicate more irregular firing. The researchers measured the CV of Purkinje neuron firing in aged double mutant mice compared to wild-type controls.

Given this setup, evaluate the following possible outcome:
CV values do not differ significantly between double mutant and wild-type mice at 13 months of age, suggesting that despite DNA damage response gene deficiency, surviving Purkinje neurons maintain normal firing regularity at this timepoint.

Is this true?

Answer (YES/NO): YES